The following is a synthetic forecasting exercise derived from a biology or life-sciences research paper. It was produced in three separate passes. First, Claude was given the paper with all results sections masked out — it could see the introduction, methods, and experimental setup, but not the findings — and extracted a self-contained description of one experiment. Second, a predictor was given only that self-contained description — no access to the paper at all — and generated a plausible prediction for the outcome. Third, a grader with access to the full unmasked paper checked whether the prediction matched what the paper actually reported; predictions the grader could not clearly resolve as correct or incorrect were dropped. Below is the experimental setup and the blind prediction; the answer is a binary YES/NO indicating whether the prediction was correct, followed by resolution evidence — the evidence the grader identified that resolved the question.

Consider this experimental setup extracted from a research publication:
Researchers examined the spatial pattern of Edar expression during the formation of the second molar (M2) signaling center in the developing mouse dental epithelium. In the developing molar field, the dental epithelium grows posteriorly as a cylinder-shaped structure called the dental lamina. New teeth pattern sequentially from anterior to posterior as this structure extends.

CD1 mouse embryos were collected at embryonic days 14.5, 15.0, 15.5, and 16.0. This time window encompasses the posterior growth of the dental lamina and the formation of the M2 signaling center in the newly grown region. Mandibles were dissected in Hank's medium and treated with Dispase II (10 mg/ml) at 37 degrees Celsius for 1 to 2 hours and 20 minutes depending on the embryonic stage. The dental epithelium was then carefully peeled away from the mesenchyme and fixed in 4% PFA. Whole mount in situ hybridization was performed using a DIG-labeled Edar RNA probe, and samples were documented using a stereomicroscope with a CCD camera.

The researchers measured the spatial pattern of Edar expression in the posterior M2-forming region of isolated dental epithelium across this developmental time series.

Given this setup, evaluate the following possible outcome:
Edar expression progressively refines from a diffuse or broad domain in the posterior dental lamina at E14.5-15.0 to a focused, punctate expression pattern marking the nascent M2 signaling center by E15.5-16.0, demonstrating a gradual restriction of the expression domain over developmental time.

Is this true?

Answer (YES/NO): YES